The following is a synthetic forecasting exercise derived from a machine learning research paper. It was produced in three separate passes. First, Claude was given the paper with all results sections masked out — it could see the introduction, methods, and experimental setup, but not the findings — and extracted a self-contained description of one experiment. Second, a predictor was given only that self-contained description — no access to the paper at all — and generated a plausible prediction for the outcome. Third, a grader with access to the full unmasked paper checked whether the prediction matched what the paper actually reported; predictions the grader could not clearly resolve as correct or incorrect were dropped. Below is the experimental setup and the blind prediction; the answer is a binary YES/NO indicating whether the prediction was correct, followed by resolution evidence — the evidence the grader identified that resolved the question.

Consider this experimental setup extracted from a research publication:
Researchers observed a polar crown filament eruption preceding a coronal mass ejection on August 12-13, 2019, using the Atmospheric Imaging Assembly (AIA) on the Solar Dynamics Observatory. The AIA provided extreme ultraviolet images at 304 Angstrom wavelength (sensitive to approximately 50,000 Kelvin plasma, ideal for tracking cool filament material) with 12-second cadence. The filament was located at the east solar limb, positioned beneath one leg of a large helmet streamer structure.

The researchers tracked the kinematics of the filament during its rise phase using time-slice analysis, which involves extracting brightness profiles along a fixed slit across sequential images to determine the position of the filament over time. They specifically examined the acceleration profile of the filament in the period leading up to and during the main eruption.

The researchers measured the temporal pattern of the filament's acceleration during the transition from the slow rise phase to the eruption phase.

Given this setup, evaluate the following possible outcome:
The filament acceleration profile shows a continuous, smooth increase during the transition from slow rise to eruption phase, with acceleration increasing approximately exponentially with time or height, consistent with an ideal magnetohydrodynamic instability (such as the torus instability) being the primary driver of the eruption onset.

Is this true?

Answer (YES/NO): NO